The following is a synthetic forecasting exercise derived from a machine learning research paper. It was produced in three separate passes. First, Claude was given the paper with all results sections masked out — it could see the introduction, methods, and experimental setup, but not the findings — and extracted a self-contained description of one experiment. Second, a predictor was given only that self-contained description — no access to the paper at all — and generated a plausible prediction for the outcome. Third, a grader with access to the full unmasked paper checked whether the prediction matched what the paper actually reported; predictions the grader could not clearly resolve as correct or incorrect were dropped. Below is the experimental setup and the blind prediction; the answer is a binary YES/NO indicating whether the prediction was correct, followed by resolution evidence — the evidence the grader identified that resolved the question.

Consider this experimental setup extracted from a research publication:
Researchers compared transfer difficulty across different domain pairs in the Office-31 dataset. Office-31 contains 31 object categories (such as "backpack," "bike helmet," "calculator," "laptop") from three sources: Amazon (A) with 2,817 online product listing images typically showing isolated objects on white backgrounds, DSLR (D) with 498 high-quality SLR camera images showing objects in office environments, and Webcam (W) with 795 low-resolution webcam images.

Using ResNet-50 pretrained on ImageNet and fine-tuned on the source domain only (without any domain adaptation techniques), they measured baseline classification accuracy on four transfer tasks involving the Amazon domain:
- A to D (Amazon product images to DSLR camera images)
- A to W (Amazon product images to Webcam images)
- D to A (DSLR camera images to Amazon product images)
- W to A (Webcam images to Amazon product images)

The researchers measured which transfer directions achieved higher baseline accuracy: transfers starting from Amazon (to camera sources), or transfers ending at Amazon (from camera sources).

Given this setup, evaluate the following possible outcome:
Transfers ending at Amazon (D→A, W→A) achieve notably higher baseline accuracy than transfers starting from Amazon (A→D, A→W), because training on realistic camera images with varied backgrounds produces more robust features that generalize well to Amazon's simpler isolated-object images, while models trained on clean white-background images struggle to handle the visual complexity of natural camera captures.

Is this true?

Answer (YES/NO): NO